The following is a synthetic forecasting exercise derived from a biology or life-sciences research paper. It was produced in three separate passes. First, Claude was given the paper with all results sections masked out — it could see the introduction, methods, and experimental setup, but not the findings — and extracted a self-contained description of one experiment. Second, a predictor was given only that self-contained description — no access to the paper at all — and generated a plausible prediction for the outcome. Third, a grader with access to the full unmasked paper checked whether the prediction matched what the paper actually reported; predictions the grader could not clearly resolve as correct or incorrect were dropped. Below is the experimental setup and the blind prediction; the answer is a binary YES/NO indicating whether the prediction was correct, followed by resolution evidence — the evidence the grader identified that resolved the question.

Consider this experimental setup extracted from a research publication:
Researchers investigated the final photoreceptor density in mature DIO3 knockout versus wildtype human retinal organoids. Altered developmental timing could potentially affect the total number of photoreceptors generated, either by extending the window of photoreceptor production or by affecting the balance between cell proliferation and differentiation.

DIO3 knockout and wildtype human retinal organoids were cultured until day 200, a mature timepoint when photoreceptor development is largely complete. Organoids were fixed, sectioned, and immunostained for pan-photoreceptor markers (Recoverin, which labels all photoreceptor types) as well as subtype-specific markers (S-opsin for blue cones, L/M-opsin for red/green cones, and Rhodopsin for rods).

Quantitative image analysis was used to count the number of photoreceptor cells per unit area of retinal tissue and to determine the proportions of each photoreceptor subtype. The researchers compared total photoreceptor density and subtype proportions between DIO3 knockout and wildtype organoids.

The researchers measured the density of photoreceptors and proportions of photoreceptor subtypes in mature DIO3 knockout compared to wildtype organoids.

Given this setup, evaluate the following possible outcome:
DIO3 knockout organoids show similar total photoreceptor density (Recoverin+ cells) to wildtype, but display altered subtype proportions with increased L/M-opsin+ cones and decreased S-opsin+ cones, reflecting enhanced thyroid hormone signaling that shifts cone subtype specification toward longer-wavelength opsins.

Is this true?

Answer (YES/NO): NO